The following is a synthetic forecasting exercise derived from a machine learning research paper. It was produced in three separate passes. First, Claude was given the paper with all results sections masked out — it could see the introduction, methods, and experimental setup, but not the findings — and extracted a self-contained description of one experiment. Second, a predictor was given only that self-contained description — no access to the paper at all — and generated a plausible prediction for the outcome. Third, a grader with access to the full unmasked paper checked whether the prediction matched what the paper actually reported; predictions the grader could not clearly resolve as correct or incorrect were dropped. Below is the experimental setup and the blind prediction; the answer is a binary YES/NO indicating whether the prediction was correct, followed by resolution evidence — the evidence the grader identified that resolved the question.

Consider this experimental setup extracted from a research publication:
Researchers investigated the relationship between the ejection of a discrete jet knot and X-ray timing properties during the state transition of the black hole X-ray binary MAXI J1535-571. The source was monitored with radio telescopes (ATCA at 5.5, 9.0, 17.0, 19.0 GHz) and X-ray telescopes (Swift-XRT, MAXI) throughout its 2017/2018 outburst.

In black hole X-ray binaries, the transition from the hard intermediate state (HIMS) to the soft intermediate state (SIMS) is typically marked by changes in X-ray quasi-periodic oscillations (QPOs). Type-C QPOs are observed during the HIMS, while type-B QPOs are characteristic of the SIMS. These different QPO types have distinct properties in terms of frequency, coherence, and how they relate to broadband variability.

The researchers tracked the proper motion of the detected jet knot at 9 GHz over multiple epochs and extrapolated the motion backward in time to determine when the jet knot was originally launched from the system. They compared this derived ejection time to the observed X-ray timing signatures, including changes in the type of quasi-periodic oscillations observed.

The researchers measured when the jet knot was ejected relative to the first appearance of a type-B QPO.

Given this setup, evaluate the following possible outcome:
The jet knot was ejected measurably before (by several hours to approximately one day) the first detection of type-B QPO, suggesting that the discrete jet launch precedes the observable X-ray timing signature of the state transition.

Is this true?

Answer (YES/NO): NO